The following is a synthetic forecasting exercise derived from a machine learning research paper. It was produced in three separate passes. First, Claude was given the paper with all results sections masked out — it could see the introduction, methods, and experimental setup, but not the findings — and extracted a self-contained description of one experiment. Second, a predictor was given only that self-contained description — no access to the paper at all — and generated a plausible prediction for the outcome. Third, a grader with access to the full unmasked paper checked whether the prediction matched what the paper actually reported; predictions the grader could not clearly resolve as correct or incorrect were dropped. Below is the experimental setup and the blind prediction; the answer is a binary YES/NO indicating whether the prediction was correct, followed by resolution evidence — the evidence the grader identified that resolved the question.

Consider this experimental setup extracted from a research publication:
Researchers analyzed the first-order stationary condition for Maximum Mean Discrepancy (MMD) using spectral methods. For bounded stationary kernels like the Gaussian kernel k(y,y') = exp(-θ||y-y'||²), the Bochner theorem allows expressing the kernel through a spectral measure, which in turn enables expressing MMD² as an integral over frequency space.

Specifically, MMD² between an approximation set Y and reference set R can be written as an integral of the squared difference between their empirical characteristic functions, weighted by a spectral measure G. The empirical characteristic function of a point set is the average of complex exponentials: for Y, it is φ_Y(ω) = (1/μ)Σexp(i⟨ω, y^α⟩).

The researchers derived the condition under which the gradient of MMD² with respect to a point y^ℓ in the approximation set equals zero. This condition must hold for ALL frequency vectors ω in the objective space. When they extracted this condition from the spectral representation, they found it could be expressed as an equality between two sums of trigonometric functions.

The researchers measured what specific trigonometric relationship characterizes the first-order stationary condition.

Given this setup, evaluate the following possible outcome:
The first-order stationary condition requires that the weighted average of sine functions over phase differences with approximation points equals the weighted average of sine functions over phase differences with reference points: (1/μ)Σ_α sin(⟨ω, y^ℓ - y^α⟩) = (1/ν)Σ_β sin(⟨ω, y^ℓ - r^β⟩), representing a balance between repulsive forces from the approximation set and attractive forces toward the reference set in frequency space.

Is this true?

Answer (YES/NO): NO